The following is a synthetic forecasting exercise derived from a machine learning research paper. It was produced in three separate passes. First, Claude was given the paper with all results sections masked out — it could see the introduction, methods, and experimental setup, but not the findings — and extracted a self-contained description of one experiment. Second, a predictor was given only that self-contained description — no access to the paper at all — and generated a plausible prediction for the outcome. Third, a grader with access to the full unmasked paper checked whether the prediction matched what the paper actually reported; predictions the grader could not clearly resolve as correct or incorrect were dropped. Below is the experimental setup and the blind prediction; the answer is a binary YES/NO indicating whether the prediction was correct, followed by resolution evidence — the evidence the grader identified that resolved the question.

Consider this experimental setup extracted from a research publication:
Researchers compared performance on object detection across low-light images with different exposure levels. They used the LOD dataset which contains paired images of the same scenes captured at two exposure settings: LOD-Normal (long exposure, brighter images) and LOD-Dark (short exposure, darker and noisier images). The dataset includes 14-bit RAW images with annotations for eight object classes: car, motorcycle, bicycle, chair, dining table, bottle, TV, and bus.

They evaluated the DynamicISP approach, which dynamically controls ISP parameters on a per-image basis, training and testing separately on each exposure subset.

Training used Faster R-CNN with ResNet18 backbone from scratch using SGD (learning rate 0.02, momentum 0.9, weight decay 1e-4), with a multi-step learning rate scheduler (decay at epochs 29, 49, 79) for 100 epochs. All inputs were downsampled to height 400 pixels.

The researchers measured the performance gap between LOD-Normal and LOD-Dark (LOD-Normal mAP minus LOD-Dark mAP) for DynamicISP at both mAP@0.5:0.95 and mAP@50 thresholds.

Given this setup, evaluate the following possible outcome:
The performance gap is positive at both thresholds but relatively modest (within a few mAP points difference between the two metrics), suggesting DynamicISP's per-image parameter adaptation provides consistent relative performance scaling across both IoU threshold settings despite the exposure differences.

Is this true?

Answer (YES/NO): YES